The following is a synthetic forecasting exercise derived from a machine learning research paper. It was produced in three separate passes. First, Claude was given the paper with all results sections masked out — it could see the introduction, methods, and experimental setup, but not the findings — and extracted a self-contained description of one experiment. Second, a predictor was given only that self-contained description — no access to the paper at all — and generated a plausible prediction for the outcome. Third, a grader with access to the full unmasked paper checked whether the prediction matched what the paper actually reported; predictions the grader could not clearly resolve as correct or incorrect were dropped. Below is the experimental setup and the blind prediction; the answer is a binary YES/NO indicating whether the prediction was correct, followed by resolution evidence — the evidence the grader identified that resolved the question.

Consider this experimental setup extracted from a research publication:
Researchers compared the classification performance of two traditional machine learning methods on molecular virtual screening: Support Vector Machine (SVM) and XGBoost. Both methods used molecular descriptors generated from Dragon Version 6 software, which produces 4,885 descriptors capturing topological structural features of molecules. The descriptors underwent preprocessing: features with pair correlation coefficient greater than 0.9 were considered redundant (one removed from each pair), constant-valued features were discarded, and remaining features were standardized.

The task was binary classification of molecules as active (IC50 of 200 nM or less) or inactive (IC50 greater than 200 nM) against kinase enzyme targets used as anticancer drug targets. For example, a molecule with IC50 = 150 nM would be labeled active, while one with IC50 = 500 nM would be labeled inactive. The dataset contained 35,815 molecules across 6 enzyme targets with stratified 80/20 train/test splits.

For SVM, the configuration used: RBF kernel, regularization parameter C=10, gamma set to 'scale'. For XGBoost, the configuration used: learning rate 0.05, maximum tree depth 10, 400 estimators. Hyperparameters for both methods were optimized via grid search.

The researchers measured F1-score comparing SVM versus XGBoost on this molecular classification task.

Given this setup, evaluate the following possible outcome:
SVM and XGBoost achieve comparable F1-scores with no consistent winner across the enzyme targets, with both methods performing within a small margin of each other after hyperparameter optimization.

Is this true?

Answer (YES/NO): YES